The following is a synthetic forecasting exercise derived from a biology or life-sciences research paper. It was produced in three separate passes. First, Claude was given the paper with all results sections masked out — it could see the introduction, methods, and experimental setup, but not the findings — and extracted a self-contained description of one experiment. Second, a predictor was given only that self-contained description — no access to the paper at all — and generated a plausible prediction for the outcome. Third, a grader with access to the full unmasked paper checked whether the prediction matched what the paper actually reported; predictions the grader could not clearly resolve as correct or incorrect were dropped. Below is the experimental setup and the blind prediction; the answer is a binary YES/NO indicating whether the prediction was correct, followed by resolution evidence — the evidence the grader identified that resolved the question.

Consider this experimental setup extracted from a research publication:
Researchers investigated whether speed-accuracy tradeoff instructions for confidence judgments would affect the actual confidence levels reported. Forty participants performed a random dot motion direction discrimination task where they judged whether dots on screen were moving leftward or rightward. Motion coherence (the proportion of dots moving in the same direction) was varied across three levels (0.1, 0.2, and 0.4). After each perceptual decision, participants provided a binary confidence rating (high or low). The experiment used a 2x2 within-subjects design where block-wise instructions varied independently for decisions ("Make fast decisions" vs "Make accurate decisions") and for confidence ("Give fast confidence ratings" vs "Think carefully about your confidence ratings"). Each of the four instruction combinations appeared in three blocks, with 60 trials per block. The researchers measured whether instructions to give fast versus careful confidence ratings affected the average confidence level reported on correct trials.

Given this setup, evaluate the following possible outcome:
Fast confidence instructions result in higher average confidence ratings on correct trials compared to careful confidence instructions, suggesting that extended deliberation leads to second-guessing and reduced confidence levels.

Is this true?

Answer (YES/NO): NO